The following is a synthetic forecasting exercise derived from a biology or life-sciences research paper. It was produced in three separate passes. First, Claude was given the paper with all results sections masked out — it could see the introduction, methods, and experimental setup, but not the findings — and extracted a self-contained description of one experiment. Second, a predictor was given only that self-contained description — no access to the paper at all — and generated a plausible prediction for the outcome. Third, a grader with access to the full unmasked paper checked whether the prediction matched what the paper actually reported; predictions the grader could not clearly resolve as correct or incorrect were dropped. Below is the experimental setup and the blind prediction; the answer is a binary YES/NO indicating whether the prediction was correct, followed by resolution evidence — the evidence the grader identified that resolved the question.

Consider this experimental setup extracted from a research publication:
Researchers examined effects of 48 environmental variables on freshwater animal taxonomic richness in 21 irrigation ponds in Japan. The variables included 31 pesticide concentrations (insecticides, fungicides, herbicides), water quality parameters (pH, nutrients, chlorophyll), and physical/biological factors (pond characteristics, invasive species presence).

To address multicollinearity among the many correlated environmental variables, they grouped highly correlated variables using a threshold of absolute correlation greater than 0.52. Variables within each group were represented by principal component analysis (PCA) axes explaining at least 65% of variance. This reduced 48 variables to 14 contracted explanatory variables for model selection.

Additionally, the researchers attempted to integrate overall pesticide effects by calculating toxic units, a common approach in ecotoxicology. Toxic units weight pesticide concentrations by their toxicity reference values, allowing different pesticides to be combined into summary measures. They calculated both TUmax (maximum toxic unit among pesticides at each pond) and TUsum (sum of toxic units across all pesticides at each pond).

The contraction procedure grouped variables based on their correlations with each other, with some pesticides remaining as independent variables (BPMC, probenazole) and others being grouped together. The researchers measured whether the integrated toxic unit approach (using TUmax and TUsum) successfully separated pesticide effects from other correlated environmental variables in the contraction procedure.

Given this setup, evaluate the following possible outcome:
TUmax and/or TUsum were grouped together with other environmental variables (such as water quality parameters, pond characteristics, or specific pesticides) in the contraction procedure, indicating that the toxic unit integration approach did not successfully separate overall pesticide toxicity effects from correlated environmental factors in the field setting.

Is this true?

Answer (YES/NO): YES